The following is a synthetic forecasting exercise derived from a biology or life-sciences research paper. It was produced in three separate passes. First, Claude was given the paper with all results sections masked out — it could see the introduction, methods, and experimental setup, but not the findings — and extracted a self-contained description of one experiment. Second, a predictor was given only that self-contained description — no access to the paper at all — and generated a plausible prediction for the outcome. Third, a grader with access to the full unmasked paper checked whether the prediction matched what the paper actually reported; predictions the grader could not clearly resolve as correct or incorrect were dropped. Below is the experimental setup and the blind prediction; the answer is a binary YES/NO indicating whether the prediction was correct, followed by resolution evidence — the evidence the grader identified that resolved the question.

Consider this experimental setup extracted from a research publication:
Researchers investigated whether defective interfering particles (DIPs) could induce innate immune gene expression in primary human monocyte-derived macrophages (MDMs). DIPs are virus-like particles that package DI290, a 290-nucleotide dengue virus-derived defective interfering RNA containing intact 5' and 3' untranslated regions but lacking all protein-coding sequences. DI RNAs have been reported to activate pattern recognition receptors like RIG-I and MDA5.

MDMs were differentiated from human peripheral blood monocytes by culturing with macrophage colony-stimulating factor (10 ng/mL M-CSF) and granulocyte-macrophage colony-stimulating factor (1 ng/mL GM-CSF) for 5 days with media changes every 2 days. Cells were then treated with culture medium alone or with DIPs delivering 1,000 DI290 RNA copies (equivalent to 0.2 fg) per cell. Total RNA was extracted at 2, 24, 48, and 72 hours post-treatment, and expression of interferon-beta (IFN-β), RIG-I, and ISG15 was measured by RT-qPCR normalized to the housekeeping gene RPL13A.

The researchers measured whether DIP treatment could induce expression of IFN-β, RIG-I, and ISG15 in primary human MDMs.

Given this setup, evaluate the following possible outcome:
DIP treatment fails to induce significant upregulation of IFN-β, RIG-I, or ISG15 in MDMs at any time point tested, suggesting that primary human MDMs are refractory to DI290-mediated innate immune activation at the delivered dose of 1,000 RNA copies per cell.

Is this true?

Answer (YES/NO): NO